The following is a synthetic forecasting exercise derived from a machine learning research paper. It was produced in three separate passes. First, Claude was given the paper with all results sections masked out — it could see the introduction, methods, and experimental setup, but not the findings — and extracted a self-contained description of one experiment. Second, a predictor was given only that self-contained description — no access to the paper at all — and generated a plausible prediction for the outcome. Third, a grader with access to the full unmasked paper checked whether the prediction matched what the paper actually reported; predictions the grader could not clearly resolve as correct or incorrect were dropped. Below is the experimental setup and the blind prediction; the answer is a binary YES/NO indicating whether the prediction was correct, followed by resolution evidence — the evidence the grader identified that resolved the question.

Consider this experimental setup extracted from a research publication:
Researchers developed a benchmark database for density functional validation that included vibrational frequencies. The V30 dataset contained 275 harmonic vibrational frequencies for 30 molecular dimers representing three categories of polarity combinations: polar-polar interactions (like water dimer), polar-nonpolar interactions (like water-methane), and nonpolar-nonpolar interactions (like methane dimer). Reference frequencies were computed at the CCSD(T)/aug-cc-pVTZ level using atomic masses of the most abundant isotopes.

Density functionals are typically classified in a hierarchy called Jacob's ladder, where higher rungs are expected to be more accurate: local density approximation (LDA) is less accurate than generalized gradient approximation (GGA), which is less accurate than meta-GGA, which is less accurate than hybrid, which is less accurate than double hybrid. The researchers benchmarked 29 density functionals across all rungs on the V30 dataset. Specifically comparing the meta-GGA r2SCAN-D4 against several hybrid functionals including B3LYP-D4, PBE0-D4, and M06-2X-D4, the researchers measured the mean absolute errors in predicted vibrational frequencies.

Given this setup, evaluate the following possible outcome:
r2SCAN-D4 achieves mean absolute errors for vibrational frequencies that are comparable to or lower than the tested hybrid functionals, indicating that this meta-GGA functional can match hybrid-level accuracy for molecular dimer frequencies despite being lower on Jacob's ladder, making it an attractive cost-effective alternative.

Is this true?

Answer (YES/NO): YES